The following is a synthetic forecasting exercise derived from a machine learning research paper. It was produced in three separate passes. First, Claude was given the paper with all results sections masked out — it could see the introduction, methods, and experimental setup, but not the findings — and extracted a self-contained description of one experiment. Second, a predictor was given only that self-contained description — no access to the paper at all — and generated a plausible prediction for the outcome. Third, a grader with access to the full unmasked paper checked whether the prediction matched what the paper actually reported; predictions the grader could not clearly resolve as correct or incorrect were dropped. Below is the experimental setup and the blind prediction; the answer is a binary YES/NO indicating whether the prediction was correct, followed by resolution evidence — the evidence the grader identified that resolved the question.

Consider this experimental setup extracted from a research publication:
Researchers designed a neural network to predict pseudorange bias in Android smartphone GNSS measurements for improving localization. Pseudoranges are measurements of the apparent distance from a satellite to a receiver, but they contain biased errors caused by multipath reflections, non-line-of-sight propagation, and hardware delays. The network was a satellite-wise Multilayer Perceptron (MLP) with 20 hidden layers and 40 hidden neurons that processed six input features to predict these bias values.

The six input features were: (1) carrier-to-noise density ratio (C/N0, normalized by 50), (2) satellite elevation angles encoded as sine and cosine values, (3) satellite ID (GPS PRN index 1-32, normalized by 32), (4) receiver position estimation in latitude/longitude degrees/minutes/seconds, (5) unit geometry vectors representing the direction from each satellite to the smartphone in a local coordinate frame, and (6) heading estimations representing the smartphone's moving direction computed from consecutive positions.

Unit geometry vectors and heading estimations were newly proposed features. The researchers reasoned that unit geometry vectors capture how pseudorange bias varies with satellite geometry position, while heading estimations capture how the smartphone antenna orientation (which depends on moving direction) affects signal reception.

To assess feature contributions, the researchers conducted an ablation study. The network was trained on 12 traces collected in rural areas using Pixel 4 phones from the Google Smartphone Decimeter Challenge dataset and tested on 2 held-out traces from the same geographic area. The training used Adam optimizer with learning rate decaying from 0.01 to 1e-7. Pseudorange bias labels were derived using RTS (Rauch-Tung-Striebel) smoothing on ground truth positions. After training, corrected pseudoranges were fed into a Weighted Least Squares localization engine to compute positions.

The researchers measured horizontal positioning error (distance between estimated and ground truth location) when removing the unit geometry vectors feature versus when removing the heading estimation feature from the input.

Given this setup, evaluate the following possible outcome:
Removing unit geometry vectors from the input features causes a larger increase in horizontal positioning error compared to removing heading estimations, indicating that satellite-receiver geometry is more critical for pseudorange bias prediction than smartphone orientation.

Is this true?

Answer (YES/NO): NO